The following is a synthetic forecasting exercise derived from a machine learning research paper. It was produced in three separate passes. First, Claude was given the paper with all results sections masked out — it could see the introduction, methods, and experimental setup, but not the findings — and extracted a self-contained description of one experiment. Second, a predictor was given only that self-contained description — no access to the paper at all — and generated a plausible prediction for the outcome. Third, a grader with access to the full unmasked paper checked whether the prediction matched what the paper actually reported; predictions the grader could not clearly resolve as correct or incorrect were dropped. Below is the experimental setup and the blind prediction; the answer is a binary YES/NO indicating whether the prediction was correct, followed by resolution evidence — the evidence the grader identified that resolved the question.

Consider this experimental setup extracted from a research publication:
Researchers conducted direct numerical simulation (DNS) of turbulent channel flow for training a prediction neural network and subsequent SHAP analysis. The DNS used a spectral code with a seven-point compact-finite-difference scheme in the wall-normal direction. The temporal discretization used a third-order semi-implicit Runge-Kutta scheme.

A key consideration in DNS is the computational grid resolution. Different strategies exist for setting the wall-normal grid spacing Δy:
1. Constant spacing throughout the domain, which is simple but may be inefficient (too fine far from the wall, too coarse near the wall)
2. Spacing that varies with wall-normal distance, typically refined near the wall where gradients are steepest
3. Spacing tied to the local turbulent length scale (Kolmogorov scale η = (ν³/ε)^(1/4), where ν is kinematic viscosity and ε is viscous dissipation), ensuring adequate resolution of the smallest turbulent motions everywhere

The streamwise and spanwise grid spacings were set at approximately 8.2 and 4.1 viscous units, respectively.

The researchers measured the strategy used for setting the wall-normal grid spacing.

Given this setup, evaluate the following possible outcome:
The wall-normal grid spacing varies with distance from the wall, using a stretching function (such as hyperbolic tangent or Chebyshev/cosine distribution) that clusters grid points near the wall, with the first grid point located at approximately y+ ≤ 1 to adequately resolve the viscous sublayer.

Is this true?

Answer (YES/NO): NO